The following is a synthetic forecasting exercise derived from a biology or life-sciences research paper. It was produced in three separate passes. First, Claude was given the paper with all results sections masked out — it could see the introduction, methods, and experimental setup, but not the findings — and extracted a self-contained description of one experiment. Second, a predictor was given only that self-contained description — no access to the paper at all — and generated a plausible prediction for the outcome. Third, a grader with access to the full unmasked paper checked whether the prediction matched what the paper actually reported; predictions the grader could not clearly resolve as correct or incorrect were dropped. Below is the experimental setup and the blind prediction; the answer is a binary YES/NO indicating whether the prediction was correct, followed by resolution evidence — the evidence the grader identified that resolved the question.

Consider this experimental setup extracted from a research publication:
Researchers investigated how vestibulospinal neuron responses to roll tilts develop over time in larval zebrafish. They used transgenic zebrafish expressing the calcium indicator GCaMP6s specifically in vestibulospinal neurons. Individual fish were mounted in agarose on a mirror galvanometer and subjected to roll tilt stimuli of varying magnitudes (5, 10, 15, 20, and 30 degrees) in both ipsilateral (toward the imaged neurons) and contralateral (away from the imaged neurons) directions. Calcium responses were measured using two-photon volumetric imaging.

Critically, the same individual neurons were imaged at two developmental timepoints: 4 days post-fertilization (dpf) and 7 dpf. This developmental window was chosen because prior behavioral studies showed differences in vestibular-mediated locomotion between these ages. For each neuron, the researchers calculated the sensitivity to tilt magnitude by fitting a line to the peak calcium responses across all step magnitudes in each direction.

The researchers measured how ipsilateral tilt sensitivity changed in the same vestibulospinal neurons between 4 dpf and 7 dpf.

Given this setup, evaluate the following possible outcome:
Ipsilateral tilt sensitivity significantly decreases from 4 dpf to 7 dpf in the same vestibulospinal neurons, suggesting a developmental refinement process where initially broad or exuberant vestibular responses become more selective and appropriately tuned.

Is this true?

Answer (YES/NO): NO